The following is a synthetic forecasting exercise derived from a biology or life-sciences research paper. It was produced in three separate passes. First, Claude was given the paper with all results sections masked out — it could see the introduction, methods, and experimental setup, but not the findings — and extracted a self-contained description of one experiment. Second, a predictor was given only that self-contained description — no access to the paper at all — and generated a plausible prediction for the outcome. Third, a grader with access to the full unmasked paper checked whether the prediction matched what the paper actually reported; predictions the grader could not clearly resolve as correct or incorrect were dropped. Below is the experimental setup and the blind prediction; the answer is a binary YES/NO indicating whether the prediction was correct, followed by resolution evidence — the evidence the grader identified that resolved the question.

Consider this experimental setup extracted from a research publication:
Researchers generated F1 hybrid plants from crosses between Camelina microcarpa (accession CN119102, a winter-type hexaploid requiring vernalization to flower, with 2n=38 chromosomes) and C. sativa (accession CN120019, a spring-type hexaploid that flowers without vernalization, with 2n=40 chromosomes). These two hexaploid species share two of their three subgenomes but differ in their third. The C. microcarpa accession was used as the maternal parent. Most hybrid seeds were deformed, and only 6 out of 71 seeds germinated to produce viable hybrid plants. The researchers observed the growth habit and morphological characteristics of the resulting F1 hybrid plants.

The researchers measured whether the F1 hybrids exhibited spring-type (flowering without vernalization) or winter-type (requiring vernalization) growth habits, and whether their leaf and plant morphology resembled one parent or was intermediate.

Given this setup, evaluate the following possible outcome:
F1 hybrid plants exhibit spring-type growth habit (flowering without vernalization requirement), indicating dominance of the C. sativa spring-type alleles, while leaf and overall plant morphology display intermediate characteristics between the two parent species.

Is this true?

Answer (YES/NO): NO